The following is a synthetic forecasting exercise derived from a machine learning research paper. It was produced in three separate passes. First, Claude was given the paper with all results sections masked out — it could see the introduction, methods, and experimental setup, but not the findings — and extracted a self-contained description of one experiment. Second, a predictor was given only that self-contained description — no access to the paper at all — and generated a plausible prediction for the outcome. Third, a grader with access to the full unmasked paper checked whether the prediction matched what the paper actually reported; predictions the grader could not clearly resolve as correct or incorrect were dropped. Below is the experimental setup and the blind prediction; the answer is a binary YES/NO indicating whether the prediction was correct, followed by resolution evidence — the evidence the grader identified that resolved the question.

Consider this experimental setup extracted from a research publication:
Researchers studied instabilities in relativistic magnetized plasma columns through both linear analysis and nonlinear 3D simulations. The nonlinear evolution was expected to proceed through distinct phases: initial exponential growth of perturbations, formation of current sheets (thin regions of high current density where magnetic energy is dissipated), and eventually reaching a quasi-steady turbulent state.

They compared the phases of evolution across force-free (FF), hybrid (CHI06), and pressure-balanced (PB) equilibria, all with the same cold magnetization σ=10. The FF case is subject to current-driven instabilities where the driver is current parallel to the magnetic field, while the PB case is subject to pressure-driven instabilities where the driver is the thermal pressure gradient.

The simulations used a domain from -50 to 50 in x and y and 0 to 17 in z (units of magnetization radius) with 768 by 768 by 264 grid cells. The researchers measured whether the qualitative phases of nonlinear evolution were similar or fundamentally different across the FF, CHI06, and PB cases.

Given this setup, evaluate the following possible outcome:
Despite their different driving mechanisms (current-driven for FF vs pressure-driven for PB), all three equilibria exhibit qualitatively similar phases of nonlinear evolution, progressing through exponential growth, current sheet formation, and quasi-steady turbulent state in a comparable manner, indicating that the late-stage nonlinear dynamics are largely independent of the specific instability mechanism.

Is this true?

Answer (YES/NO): YES